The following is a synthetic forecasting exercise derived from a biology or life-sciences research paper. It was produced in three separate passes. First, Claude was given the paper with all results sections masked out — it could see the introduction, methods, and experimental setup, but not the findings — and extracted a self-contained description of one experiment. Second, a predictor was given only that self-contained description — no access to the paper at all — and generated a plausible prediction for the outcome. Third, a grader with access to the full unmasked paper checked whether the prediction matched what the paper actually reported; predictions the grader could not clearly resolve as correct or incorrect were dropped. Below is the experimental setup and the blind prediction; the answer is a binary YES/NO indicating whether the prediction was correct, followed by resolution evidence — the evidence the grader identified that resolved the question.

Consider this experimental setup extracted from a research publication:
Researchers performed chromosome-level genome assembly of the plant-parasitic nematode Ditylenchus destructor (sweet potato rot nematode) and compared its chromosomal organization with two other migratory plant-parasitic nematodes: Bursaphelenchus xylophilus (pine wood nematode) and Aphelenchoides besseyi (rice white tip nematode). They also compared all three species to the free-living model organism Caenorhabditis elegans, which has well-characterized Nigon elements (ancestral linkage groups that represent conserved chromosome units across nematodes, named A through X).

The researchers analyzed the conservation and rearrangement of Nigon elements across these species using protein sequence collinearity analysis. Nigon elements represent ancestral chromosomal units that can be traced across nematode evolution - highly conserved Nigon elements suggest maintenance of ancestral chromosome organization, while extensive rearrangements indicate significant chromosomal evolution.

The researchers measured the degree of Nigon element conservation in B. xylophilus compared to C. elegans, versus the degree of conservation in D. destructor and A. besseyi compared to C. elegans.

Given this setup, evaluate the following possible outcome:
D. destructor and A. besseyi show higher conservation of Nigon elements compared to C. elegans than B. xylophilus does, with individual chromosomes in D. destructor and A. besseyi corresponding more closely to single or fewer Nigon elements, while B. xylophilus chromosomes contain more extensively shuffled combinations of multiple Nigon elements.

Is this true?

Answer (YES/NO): NO